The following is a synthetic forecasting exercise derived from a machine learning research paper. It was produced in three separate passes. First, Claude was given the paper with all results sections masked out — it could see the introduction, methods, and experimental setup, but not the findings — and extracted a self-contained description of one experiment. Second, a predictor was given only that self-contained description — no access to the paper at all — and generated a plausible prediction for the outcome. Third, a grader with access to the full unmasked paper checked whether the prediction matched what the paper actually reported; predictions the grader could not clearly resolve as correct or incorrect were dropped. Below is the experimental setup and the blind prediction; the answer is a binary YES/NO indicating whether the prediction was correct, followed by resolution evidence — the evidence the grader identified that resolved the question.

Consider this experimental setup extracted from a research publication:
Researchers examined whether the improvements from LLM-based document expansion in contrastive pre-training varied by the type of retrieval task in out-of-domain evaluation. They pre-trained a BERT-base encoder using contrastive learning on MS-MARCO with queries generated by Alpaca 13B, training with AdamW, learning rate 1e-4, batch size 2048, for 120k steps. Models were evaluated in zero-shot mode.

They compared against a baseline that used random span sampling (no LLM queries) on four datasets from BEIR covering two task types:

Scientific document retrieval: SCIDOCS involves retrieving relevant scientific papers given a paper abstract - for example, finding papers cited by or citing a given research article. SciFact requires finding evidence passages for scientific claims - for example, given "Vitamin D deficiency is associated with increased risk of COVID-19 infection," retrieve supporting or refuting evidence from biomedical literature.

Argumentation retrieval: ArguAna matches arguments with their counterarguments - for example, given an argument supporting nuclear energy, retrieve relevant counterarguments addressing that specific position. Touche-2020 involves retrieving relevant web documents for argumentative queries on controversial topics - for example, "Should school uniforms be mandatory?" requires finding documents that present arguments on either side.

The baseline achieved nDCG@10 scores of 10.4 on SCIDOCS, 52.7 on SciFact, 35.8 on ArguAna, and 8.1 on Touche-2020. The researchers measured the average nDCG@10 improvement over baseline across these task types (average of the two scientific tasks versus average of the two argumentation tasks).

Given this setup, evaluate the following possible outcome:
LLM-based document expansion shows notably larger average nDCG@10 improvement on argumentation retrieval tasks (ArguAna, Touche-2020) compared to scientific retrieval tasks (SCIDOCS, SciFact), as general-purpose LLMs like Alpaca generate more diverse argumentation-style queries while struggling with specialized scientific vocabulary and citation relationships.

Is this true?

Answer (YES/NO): NO